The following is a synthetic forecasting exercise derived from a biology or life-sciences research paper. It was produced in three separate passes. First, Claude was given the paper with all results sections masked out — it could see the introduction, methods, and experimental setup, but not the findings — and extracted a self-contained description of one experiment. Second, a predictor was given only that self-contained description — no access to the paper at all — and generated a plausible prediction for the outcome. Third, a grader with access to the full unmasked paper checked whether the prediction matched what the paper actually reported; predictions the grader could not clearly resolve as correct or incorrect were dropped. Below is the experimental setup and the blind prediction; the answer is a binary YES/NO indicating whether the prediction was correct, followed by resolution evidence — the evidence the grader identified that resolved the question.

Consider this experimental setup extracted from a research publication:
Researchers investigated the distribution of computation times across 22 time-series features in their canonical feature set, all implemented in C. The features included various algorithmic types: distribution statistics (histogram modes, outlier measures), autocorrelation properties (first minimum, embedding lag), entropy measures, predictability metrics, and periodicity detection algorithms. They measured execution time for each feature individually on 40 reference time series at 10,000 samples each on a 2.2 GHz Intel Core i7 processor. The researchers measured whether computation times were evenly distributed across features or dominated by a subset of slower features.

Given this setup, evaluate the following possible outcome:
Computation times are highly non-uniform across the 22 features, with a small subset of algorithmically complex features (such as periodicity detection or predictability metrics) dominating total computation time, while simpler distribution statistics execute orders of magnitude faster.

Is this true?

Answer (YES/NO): YES